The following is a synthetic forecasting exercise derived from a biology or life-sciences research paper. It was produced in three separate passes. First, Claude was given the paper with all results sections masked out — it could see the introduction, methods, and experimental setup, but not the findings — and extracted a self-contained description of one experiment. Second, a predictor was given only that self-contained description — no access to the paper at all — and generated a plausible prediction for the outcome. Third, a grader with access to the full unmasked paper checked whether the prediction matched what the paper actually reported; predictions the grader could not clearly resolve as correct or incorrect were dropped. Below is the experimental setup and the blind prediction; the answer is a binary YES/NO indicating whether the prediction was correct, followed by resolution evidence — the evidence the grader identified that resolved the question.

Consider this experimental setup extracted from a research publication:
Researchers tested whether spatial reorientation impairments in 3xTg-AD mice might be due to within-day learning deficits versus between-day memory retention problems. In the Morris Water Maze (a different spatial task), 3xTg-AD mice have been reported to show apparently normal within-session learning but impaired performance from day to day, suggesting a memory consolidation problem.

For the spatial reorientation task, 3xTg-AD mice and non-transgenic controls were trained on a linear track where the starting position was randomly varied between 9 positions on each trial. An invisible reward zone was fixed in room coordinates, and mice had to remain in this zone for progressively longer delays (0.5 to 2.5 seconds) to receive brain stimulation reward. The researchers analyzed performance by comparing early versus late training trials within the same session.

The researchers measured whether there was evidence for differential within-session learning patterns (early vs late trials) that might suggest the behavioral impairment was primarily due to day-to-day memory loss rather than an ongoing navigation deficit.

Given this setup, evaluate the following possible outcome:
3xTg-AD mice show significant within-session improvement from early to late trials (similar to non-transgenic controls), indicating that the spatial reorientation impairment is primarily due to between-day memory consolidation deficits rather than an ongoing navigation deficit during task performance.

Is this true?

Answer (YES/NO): NO